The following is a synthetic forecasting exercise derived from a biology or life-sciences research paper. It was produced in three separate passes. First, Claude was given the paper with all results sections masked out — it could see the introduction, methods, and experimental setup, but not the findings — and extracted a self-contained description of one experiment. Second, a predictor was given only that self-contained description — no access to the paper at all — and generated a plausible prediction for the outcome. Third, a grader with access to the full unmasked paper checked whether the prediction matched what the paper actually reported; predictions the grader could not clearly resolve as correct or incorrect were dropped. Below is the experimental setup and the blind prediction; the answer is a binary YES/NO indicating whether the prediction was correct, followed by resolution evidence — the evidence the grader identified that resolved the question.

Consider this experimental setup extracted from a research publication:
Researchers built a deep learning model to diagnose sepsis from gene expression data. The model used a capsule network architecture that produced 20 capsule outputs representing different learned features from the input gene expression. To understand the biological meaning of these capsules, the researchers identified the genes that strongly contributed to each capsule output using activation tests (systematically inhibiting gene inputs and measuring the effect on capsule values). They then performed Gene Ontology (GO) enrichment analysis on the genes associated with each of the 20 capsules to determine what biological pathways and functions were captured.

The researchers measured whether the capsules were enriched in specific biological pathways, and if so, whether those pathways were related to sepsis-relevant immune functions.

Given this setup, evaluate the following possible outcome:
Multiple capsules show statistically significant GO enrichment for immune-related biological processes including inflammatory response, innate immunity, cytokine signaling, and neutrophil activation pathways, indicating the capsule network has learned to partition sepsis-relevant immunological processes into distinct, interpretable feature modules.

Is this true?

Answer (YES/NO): YES